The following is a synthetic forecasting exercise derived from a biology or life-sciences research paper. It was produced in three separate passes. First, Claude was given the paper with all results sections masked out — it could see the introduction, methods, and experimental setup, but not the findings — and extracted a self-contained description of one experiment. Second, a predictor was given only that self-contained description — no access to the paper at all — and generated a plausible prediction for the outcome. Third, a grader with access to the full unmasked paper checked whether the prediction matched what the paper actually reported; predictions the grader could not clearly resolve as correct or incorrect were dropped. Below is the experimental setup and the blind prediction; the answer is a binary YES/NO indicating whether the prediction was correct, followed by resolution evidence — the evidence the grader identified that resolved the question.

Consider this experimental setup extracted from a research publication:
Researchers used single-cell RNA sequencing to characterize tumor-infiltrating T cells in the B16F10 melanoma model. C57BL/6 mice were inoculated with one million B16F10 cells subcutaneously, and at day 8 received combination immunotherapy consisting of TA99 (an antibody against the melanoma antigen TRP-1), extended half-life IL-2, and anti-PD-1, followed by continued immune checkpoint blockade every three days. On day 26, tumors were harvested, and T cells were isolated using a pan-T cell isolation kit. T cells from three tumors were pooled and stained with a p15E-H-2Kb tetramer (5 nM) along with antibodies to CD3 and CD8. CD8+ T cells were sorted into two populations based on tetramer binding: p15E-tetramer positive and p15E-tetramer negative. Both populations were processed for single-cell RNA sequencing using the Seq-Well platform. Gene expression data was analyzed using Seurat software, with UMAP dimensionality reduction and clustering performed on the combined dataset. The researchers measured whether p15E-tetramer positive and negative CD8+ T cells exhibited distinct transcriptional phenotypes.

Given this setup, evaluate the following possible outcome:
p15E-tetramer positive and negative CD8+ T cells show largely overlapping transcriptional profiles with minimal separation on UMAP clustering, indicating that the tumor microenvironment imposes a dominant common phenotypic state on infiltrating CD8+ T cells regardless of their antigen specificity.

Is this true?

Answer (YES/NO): NO